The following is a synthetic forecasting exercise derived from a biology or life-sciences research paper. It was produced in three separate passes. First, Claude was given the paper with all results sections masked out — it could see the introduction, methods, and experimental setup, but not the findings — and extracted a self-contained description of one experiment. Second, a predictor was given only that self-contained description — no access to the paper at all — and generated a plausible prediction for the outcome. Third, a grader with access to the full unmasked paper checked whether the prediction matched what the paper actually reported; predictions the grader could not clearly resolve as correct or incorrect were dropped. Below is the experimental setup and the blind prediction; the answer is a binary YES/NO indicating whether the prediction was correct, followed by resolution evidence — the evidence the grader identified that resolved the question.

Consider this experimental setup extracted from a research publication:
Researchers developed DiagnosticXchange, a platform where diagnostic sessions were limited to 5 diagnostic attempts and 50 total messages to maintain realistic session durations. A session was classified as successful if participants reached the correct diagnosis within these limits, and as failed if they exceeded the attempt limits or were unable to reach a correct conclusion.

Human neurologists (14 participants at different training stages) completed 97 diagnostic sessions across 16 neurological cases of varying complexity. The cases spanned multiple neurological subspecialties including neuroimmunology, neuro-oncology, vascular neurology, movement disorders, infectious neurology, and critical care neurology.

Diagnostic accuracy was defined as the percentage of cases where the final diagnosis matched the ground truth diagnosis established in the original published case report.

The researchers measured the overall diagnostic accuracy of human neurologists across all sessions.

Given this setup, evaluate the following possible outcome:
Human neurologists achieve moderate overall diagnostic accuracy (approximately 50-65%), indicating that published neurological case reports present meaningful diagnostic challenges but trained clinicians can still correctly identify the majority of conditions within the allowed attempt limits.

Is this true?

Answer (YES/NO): NO